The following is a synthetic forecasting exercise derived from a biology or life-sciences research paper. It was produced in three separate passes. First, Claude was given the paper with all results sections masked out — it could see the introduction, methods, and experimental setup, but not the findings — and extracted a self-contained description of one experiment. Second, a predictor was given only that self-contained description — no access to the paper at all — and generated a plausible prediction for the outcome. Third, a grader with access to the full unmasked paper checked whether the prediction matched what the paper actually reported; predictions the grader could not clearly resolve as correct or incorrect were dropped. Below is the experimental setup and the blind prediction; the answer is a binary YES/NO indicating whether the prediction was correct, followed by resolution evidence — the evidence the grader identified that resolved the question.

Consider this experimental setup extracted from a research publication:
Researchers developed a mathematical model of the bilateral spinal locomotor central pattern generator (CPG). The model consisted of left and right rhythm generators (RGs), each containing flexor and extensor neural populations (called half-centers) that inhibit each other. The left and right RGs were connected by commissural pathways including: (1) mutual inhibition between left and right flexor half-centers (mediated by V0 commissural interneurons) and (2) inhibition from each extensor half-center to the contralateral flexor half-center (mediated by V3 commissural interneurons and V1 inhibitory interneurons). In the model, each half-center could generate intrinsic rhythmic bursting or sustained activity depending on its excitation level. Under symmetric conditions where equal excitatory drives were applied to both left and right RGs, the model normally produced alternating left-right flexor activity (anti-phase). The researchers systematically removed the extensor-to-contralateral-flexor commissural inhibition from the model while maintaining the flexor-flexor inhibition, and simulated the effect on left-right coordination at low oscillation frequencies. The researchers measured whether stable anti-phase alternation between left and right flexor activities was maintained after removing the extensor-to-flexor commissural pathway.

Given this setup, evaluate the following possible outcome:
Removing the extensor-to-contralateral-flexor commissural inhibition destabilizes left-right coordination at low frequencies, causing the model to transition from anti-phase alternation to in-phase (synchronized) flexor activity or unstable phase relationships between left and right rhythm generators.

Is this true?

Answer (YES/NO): NO